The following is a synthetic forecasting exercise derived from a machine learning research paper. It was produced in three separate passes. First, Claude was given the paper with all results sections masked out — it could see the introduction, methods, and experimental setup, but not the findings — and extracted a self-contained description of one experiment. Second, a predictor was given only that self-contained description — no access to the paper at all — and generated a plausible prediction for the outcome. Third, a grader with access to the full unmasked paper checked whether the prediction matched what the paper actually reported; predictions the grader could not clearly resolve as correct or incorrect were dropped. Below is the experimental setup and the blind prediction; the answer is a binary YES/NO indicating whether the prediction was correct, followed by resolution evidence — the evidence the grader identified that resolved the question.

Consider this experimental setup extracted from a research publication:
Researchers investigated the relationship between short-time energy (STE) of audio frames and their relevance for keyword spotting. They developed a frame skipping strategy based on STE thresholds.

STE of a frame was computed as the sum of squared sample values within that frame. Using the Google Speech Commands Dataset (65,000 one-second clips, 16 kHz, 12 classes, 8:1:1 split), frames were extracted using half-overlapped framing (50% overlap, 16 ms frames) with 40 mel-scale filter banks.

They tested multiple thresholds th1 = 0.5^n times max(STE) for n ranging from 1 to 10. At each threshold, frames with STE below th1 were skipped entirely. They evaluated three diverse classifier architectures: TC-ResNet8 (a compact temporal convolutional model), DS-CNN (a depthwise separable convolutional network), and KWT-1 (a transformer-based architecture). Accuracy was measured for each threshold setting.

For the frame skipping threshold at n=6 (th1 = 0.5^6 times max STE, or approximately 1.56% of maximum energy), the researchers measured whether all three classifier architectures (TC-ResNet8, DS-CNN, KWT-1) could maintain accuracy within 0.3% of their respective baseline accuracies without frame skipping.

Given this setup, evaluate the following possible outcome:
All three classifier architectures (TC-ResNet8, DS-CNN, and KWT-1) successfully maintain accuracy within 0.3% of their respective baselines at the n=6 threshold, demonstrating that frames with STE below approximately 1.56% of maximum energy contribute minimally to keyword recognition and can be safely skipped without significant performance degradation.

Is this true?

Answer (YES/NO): YES